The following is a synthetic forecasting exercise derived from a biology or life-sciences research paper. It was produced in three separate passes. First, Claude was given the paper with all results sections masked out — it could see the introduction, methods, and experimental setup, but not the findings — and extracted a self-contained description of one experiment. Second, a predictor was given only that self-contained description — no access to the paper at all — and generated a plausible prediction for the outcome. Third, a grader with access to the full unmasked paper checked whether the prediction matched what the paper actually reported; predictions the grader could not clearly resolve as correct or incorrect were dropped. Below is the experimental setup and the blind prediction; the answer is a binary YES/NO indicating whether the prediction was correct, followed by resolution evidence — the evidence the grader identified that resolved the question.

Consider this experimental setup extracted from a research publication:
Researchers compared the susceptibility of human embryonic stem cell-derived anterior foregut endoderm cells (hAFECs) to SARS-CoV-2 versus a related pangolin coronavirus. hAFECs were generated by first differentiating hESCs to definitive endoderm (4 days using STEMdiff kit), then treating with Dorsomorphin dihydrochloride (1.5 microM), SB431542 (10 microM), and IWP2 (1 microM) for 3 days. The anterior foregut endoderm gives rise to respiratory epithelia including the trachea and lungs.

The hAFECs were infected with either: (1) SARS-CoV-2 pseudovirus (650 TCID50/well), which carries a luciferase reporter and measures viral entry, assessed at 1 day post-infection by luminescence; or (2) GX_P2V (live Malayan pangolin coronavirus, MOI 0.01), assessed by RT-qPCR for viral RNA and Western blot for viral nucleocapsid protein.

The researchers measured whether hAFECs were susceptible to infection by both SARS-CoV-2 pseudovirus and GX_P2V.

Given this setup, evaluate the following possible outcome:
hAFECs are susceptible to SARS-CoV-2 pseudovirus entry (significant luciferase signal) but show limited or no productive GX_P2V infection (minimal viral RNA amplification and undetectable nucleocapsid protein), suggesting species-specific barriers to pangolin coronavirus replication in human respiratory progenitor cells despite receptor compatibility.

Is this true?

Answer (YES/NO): NO